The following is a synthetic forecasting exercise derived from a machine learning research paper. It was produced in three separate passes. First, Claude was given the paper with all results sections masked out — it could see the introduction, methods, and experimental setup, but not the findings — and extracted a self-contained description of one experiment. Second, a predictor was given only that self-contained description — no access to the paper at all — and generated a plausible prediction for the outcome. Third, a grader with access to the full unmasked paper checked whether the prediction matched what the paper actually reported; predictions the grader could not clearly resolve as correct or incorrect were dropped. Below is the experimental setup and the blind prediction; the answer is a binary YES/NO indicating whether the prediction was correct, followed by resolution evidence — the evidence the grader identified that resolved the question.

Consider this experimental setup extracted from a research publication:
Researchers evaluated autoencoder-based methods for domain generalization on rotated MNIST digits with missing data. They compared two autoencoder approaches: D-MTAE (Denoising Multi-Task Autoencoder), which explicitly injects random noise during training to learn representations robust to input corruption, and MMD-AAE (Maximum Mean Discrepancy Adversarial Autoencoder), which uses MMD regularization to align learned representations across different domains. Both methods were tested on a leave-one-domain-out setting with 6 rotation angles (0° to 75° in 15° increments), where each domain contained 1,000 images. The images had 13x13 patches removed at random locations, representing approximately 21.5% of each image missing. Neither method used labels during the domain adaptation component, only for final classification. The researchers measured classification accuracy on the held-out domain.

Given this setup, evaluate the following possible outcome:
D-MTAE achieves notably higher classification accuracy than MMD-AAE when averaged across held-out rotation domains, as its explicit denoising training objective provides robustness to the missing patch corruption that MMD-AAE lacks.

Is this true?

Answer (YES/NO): YES